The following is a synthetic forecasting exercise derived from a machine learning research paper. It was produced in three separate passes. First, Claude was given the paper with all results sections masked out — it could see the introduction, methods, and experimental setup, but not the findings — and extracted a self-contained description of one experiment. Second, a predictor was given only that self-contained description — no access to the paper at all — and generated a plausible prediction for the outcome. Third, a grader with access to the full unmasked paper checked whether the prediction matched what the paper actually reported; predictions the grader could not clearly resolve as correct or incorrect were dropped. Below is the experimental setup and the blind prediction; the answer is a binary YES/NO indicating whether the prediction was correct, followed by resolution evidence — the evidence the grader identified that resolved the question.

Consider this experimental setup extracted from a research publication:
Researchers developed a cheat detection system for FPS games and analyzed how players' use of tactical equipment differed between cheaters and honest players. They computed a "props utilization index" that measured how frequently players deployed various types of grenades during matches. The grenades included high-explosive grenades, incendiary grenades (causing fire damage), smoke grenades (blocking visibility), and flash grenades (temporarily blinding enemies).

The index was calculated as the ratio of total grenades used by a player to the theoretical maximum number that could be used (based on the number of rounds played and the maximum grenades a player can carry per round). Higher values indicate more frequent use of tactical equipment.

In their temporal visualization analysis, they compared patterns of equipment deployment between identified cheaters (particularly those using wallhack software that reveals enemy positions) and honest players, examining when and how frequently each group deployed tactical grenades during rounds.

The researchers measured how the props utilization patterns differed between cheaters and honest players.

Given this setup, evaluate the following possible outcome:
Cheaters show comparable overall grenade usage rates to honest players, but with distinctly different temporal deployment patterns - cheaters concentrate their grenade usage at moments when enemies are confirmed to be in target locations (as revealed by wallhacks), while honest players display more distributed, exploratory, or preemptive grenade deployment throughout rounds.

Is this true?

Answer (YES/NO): NO